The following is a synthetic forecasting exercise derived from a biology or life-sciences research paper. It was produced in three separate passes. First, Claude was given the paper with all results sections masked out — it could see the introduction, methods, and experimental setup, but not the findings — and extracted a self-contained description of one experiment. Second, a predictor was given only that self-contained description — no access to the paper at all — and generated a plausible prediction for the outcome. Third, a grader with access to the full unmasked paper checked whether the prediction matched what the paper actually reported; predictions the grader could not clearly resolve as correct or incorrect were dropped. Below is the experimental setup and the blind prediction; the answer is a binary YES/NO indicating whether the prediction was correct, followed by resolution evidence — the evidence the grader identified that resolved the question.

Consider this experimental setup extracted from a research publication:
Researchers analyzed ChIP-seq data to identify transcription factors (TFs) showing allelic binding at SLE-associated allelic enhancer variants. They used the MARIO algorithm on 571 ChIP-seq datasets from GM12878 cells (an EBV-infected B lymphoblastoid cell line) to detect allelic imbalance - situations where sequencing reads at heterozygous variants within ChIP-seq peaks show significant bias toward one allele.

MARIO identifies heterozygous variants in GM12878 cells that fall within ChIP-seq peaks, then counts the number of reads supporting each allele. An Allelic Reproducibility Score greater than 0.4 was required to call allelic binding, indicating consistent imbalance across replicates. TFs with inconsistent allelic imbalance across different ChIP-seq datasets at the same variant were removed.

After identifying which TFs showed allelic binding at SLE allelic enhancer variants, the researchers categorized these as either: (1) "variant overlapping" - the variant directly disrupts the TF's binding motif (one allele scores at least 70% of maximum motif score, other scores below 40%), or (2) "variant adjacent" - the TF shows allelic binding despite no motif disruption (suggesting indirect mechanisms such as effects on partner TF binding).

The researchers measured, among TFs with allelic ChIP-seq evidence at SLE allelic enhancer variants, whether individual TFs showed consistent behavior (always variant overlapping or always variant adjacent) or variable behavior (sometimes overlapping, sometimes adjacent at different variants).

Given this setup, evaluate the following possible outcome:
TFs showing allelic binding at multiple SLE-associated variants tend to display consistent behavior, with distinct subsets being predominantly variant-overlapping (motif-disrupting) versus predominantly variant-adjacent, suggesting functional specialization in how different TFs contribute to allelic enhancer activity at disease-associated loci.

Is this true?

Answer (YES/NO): YES